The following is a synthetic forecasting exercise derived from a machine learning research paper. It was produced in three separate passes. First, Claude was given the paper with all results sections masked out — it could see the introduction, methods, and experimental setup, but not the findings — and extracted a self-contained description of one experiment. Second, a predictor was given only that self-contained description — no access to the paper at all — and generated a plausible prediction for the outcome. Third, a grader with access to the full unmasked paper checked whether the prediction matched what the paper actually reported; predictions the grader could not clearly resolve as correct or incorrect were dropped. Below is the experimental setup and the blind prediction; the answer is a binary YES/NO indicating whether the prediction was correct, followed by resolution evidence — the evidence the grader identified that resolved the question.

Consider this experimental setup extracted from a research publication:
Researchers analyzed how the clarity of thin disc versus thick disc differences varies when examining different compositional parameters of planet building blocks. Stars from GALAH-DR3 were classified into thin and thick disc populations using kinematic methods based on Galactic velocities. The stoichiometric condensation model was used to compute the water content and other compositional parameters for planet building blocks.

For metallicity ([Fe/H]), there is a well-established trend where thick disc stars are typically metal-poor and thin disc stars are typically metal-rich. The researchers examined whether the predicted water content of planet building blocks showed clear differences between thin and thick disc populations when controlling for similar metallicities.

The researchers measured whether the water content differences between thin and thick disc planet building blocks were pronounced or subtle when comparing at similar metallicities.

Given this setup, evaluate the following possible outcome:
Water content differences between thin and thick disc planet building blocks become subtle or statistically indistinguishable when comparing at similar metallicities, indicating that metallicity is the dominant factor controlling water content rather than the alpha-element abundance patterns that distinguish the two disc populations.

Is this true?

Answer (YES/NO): NO